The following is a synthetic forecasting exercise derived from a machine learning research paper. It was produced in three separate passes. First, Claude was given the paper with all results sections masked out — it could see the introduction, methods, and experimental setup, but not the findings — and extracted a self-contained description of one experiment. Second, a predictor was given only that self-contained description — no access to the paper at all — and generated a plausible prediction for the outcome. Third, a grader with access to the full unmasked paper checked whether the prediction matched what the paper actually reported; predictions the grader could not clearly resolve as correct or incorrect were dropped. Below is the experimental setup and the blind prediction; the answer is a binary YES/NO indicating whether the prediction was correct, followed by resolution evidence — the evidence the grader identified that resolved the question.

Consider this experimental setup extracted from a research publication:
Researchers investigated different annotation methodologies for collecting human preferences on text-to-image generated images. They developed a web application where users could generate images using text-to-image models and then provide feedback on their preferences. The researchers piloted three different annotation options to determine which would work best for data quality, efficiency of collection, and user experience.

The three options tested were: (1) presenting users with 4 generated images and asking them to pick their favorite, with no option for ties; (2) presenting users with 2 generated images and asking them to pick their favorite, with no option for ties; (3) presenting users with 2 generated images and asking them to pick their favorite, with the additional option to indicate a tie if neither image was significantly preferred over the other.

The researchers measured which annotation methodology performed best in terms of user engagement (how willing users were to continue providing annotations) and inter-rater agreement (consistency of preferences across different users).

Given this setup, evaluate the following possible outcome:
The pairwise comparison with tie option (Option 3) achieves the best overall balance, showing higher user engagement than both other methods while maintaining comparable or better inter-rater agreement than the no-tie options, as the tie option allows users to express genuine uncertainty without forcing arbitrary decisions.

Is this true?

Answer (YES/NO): YES